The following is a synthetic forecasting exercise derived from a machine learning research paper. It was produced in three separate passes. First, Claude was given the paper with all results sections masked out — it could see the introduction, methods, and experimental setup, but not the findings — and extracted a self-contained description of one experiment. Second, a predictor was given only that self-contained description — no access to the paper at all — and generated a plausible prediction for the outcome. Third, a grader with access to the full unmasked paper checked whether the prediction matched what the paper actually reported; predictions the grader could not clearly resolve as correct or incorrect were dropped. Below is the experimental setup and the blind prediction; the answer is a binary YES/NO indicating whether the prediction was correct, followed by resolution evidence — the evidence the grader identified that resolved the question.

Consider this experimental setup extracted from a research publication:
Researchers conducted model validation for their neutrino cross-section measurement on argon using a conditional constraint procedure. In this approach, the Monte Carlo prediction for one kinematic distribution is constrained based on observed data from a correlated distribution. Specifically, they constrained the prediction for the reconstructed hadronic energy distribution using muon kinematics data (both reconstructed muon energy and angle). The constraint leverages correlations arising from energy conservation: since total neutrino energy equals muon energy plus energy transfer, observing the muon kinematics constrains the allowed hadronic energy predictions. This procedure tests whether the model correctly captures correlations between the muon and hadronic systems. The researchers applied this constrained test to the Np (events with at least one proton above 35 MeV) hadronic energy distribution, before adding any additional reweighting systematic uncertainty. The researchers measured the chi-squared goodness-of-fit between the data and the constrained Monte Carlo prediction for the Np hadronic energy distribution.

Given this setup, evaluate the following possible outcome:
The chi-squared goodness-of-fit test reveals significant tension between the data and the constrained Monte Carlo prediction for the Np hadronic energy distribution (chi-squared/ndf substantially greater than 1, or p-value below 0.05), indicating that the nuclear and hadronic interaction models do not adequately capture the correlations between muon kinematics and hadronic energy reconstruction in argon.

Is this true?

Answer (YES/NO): YES